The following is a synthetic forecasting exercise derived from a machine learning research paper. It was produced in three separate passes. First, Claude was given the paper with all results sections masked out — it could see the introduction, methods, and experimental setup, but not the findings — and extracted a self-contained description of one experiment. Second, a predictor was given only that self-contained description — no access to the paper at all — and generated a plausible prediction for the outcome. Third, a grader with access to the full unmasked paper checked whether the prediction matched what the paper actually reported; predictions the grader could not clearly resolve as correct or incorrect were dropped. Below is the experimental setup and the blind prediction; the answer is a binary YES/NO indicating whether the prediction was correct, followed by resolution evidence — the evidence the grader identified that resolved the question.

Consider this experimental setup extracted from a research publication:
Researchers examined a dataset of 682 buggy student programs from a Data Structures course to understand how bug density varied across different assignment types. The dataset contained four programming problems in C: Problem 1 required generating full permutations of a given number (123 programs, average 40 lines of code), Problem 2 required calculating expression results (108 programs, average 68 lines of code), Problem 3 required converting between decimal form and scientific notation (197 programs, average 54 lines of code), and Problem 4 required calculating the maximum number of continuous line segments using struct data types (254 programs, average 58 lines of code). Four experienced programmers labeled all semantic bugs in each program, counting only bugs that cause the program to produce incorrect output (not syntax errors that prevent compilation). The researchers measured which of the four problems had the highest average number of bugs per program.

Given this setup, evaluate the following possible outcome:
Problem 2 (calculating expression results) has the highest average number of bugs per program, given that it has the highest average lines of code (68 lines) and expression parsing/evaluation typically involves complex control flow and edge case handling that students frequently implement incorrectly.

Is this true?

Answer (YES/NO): YES